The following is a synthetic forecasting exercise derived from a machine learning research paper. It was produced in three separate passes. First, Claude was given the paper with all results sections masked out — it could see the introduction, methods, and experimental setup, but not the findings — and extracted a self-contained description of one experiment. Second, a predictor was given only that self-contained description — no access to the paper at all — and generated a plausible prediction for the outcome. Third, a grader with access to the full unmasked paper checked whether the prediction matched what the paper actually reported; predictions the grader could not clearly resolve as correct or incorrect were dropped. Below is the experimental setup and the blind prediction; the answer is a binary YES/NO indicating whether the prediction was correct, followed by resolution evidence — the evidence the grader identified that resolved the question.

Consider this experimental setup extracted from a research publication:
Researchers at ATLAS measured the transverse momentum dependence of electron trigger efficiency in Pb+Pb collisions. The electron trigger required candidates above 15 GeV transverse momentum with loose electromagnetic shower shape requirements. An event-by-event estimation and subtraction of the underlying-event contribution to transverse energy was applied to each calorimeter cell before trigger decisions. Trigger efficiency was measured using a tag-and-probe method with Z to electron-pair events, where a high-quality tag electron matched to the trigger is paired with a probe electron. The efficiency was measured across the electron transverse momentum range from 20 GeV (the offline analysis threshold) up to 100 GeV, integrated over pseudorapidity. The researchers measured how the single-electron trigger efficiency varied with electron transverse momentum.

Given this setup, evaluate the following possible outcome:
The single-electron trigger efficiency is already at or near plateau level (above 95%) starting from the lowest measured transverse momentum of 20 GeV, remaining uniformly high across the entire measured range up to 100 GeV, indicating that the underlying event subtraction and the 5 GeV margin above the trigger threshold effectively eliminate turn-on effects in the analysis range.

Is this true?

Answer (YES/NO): NO